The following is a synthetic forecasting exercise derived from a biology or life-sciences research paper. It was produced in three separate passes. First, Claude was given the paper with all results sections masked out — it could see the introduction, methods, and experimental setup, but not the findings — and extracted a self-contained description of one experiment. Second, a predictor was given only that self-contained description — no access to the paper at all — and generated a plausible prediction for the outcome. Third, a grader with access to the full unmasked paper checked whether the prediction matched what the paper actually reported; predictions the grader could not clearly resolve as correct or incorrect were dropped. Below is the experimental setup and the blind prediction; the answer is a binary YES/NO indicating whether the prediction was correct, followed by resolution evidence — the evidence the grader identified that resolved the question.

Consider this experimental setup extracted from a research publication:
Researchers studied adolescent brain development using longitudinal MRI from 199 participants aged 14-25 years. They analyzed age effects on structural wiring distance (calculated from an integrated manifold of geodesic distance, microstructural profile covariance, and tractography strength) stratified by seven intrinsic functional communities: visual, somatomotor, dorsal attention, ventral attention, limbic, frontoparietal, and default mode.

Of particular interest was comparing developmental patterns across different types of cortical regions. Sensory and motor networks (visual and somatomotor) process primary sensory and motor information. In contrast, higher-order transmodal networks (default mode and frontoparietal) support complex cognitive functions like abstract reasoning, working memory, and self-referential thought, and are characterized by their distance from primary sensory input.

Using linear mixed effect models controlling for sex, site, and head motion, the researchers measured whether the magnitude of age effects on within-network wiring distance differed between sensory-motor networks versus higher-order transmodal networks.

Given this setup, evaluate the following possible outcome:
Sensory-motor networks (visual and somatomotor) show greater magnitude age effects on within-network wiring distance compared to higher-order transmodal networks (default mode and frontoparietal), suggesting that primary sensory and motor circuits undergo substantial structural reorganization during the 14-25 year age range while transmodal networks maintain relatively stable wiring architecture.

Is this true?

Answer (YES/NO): NO